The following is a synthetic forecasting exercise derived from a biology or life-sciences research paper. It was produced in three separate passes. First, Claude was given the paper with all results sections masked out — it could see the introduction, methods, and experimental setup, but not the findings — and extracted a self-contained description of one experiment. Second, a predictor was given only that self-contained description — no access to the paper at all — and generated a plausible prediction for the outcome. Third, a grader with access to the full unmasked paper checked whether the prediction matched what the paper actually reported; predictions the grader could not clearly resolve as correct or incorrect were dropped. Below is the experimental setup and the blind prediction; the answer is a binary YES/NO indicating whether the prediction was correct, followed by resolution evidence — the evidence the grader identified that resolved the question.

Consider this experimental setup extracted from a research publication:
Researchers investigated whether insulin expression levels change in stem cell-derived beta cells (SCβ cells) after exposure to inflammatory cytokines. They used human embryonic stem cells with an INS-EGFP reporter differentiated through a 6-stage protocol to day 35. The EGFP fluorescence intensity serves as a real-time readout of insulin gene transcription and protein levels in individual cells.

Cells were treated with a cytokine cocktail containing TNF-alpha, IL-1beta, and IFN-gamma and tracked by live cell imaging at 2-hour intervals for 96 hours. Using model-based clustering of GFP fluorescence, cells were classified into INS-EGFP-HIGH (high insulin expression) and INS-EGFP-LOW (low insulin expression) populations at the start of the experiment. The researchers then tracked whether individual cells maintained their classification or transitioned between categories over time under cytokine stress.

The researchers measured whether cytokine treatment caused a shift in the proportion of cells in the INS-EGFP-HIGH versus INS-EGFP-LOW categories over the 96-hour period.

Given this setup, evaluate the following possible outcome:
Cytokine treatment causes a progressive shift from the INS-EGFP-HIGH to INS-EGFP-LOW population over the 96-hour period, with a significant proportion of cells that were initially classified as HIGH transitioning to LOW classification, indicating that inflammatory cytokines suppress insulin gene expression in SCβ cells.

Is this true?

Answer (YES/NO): YES